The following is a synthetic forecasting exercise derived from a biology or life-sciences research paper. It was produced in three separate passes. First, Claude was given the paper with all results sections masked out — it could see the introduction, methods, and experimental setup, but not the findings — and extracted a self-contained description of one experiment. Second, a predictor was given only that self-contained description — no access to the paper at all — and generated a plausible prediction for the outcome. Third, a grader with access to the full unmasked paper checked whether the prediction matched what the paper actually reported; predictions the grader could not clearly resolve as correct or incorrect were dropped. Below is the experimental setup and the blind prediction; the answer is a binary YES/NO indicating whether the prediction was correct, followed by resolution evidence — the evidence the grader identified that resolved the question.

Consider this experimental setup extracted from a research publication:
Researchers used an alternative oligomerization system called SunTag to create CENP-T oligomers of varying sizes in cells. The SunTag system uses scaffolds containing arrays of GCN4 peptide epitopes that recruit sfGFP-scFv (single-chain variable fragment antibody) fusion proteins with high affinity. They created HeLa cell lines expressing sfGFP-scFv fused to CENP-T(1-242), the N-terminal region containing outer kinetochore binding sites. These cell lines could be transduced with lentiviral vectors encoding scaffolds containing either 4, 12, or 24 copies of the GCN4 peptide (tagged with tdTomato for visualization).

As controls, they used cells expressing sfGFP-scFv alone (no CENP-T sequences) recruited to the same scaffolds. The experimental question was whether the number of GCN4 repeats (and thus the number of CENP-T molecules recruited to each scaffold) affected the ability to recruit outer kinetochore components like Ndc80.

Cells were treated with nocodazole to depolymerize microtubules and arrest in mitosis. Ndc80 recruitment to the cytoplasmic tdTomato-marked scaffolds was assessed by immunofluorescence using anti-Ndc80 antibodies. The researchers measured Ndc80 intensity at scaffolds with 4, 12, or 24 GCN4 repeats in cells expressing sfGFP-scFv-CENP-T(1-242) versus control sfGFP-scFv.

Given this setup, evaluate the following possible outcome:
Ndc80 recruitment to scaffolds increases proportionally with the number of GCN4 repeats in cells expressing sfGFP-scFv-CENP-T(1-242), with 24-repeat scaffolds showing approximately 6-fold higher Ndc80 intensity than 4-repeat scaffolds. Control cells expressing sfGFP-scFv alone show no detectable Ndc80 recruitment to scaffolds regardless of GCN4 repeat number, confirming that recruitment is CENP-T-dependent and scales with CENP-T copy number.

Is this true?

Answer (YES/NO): NO